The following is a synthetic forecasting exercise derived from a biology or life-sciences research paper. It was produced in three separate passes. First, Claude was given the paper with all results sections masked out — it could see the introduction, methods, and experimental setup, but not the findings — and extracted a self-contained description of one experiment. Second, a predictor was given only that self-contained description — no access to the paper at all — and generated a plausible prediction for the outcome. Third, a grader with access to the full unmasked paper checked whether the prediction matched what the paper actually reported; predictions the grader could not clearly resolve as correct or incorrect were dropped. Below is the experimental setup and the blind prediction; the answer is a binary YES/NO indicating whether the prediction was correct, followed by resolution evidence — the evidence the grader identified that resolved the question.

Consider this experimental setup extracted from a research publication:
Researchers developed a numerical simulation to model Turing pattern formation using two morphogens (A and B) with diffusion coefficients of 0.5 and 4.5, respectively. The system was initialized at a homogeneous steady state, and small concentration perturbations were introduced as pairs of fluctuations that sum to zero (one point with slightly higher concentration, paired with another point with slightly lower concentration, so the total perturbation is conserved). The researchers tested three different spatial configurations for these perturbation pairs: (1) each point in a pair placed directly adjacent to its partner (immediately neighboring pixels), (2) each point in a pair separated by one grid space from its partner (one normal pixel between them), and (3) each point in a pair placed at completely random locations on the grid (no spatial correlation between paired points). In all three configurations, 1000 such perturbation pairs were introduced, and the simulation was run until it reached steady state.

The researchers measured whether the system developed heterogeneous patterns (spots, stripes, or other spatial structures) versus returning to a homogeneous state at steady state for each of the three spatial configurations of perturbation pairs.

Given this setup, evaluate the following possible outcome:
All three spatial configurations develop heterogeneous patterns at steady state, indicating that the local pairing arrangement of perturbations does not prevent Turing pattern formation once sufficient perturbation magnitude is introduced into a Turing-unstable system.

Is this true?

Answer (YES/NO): NO